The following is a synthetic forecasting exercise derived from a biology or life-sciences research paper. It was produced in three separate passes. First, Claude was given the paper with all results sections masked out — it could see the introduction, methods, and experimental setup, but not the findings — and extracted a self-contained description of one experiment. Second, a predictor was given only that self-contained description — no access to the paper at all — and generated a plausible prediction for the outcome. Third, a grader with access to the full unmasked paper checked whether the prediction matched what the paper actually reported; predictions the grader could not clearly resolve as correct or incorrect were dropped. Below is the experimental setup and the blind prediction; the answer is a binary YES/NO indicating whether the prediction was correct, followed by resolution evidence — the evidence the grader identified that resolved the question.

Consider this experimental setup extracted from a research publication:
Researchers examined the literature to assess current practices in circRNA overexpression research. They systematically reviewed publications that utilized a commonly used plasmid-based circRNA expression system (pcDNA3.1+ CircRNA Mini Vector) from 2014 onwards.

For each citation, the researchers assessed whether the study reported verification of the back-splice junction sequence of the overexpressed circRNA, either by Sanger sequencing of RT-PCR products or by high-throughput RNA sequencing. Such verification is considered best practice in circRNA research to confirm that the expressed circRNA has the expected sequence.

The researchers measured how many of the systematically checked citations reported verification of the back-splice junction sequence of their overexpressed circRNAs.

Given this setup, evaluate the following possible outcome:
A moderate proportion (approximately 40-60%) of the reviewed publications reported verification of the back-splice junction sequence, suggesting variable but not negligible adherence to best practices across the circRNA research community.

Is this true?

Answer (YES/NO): NO